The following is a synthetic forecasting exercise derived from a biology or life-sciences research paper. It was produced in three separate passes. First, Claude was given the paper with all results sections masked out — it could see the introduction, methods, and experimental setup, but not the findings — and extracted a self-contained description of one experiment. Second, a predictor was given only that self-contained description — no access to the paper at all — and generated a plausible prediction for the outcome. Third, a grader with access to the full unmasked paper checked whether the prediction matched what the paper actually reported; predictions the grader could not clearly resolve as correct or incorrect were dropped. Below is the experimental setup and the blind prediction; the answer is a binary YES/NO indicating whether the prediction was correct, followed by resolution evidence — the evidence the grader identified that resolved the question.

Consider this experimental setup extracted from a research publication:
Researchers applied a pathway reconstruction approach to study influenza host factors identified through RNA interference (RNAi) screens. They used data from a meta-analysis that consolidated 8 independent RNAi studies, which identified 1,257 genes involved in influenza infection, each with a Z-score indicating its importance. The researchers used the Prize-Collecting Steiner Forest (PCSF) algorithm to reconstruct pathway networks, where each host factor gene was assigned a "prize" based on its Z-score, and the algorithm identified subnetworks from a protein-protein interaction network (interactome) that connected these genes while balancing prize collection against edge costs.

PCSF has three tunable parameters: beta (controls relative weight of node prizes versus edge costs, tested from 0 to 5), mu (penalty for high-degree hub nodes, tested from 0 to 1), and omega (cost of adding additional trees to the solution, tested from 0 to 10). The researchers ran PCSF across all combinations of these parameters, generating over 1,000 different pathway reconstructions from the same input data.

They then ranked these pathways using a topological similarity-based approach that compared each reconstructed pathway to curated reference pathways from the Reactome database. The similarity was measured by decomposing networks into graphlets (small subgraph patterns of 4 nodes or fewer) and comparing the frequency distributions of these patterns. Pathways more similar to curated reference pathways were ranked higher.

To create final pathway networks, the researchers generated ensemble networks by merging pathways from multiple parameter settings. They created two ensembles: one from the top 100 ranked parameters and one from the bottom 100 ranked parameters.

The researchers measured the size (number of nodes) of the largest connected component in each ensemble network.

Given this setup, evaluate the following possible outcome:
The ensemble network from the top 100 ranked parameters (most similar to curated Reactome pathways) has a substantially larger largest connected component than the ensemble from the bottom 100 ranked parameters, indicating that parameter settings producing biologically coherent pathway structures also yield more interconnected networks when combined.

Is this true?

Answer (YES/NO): NO